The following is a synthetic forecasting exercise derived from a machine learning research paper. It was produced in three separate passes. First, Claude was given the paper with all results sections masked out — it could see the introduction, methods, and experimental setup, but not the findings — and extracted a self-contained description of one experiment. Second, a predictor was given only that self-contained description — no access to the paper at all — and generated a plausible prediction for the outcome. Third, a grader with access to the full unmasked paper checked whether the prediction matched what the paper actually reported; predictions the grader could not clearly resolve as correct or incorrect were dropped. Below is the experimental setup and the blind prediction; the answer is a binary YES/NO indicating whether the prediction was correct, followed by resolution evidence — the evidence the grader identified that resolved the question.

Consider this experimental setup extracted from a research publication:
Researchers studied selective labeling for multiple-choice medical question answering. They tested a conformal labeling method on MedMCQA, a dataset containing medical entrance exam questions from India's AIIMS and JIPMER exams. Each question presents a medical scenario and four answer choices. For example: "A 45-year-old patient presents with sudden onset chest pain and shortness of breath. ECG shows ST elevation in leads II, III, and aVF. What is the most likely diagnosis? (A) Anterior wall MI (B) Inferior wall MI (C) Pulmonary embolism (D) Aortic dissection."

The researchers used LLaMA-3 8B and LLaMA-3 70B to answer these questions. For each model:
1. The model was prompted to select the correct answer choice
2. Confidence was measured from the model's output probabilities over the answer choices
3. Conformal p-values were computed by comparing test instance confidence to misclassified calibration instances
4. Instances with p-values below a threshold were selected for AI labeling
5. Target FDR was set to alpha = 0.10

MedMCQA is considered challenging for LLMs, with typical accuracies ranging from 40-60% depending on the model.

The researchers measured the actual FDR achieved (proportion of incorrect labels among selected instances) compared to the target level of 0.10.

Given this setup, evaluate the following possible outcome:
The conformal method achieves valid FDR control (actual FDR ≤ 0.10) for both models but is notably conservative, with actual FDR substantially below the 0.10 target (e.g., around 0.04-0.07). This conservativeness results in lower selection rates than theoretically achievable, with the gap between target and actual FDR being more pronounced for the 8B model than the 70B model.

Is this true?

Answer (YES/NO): NO